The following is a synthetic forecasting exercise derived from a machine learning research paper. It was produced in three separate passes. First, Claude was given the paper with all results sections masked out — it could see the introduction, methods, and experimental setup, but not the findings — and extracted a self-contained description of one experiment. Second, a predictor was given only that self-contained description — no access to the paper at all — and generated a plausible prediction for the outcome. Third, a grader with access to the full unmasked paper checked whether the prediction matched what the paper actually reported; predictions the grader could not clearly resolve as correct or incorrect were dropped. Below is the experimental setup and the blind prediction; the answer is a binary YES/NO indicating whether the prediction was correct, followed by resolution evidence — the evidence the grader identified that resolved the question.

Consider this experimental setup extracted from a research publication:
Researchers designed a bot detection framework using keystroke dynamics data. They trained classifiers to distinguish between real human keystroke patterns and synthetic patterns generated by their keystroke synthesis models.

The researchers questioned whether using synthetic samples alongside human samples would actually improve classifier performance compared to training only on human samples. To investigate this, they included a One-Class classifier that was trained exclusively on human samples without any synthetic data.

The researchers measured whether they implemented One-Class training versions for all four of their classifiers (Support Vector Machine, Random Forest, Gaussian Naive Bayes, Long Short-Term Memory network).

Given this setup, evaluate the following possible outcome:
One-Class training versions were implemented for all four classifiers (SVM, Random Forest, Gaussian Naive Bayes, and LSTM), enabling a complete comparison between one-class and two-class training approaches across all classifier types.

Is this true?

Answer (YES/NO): NO